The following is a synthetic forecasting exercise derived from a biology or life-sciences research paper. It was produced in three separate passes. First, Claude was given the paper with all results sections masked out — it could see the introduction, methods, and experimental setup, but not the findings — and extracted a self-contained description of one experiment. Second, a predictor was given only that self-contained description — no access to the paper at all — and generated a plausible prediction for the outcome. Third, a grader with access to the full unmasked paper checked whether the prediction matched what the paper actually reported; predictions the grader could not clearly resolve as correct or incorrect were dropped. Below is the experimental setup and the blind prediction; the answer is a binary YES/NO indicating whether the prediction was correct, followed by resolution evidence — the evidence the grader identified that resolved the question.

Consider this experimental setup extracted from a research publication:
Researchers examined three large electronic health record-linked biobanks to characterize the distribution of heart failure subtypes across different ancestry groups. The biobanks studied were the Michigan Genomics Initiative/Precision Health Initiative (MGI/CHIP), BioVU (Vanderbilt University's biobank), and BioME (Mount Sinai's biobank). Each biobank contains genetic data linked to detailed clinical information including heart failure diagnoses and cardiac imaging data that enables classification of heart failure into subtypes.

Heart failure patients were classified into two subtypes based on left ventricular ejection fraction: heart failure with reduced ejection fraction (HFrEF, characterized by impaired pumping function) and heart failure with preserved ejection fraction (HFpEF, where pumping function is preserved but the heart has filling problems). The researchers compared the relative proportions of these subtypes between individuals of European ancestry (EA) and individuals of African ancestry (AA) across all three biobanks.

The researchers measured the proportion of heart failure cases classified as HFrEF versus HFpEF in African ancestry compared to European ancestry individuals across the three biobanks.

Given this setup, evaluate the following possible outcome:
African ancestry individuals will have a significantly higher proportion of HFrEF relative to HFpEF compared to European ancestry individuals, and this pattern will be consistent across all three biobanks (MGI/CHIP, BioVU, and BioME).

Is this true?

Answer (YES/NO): NO